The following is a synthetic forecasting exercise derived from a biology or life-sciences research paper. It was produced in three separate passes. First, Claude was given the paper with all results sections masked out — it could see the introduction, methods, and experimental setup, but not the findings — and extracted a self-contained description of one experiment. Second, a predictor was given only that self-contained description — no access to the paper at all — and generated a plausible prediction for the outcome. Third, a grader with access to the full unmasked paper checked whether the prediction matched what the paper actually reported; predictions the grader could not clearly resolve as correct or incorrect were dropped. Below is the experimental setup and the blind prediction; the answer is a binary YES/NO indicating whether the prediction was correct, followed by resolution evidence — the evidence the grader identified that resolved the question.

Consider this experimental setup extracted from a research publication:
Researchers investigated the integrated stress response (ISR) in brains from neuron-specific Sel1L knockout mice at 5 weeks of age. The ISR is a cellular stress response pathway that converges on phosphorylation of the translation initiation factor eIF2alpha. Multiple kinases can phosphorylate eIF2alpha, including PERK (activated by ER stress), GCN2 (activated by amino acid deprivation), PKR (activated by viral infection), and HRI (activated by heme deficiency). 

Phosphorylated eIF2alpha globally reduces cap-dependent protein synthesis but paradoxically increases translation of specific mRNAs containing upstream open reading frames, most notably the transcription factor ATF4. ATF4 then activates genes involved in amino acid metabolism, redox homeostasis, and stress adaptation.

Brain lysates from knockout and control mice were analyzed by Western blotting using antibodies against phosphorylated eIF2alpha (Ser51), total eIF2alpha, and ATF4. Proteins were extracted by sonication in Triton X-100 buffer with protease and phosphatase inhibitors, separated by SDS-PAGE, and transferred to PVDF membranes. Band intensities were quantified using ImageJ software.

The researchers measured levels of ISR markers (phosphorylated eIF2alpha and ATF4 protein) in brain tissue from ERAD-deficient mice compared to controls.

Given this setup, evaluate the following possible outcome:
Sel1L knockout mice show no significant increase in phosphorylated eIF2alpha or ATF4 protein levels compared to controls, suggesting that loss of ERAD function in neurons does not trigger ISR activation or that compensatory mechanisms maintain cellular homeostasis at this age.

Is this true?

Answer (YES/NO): NO